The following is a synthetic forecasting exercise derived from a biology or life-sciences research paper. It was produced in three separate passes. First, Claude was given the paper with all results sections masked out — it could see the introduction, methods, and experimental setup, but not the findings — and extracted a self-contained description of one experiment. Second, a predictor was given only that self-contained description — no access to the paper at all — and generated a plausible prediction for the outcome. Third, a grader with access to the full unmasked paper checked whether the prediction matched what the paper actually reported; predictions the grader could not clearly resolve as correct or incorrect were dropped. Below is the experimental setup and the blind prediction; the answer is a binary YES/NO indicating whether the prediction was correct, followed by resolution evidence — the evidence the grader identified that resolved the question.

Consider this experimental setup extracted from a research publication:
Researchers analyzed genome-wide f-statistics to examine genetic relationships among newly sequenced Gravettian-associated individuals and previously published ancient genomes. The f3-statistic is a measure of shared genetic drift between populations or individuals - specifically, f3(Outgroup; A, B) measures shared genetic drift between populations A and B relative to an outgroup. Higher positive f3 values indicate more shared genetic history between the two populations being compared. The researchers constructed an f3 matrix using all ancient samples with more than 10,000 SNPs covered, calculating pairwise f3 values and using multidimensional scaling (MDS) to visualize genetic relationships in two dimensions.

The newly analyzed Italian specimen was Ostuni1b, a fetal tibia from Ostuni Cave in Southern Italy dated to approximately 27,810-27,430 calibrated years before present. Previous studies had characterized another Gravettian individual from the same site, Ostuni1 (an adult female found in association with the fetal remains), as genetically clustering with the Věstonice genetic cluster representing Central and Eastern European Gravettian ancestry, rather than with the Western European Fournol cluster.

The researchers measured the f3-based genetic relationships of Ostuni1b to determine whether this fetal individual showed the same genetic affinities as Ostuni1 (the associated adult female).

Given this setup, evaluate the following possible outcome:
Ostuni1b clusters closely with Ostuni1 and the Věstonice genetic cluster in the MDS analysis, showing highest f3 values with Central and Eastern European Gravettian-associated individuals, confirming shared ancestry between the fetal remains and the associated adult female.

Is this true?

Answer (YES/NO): YES